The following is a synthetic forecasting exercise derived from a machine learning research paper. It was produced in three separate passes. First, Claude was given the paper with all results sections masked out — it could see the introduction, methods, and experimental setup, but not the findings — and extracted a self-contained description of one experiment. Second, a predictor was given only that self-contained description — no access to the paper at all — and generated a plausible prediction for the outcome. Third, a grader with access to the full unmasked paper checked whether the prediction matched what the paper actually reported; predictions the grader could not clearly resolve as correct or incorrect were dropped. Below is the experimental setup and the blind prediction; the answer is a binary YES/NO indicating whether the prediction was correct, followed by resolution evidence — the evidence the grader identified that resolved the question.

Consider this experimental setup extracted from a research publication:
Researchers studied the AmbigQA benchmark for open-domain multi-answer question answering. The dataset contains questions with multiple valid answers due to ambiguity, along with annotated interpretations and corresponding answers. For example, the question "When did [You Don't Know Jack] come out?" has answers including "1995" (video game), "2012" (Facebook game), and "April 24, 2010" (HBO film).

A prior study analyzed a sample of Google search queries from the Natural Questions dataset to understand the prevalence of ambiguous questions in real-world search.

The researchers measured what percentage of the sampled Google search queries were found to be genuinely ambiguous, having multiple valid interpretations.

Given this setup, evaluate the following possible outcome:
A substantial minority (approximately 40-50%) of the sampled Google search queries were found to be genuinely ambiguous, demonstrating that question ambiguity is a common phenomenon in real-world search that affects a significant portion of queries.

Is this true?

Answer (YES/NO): NO